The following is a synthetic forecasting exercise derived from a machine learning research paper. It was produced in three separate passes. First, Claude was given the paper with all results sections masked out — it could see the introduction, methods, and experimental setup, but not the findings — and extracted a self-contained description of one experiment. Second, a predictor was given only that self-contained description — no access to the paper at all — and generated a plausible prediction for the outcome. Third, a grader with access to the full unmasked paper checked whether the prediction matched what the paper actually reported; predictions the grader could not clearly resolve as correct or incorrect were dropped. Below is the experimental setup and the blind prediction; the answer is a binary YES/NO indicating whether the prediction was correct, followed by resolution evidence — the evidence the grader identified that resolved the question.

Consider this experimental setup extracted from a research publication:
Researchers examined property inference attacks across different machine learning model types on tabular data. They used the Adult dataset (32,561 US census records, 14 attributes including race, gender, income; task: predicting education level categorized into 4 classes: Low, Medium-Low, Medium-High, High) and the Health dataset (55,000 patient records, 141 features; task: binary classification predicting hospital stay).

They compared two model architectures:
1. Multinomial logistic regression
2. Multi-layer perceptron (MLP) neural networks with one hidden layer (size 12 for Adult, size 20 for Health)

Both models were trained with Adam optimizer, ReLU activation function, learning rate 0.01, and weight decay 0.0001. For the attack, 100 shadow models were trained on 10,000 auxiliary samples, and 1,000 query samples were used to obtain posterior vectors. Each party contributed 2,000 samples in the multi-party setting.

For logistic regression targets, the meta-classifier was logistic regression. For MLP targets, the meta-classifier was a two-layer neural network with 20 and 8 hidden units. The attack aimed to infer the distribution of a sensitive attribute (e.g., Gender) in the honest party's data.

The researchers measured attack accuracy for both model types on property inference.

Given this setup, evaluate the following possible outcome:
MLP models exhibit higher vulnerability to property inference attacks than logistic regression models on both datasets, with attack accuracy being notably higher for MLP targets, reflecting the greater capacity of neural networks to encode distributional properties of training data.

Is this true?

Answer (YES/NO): NO